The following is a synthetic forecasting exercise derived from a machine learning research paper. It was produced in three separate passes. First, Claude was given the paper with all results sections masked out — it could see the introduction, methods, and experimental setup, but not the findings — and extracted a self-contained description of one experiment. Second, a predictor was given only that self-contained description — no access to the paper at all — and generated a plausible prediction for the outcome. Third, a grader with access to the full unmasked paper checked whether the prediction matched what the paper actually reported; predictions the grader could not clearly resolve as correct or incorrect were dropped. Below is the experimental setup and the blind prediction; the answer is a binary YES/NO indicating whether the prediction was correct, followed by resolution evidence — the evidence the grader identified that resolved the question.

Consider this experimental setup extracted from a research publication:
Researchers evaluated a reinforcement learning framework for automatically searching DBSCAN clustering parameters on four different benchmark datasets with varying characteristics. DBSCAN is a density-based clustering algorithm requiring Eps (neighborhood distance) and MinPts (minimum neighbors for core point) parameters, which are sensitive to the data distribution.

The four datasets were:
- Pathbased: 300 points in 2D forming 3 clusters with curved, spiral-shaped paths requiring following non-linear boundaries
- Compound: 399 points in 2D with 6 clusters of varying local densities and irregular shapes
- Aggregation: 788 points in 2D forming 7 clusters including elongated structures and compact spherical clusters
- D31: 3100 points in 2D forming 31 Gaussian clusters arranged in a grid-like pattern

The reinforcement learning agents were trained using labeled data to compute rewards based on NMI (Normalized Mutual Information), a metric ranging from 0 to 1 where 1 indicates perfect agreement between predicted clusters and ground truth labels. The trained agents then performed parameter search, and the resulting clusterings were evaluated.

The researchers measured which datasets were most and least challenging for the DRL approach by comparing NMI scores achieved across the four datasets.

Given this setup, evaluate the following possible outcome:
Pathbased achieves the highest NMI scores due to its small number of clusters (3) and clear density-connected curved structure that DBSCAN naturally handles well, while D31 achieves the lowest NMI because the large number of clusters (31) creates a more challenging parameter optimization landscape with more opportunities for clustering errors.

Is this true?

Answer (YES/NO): NO